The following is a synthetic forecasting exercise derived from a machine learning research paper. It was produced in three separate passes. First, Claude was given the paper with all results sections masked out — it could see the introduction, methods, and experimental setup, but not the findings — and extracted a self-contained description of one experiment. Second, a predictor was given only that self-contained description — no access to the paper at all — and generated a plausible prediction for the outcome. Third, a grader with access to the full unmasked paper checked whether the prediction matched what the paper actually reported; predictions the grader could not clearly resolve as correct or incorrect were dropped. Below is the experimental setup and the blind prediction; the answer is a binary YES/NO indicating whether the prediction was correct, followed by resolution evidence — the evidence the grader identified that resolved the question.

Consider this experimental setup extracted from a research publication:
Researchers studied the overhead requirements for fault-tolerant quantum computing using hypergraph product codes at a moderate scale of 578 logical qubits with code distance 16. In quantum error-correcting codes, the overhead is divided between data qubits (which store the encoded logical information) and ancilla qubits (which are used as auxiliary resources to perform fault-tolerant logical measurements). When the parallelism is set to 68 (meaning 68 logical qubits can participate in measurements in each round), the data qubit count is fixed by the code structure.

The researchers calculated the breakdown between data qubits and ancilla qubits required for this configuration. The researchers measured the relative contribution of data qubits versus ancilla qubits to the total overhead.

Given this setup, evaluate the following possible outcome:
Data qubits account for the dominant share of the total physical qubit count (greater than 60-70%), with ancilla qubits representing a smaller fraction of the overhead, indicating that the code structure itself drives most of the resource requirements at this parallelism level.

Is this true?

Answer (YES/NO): NO